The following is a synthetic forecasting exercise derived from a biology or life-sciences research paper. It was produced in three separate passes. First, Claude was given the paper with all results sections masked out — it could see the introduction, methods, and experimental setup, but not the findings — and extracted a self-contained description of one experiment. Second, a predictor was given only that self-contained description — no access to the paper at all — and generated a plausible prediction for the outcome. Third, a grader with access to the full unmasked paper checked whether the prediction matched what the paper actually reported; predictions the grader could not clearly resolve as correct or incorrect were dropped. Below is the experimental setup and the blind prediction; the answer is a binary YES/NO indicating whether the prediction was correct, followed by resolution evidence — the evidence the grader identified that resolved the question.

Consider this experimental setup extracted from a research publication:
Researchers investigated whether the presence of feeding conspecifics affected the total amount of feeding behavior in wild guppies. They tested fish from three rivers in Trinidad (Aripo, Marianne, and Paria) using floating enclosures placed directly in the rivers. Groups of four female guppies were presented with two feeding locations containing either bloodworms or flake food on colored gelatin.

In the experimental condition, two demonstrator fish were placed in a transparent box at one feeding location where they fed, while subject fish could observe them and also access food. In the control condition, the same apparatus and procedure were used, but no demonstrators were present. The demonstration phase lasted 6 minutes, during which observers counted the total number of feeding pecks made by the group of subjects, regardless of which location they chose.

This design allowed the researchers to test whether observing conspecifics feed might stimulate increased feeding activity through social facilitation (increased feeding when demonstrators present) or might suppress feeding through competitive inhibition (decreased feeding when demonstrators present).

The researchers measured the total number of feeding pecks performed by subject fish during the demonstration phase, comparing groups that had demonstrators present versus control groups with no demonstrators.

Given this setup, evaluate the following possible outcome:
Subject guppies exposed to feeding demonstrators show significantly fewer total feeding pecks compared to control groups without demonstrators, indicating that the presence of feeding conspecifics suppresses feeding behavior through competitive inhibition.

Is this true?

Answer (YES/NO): NO